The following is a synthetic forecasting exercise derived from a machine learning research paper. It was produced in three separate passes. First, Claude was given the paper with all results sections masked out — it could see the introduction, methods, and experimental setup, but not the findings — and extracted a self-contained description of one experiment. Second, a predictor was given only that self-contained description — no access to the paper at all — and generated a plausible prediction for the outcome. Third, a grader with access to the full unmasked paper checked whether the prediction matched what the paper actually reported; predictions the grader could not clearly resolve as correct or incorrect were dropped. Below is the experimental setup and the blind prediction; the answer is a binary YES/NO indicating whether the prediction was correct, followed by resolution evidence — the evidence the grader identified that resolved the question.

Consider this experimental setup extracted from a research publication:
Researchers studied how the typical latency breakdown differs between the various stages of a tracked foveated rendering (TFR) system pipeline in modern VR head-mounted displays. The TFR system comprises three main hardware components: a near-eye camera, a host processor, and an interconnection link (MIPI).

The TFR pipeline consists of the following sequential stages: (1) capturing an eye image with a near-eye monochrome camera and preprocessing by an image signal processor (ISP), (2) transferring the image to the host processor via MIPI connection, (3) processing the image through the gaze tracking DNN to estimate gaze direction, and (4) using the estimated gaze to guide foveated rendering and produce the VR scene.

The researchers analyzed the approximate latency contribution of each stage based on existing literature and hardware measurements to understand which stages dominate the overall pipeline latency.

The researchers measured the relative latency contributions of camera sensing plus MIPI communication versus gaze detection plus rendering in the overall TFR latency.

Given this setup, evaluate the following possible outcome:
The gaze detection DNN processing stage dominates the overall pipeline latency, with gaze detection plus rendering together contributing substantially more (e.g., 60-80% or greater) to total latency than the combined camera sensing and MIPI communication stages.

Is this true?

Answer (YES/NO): YES